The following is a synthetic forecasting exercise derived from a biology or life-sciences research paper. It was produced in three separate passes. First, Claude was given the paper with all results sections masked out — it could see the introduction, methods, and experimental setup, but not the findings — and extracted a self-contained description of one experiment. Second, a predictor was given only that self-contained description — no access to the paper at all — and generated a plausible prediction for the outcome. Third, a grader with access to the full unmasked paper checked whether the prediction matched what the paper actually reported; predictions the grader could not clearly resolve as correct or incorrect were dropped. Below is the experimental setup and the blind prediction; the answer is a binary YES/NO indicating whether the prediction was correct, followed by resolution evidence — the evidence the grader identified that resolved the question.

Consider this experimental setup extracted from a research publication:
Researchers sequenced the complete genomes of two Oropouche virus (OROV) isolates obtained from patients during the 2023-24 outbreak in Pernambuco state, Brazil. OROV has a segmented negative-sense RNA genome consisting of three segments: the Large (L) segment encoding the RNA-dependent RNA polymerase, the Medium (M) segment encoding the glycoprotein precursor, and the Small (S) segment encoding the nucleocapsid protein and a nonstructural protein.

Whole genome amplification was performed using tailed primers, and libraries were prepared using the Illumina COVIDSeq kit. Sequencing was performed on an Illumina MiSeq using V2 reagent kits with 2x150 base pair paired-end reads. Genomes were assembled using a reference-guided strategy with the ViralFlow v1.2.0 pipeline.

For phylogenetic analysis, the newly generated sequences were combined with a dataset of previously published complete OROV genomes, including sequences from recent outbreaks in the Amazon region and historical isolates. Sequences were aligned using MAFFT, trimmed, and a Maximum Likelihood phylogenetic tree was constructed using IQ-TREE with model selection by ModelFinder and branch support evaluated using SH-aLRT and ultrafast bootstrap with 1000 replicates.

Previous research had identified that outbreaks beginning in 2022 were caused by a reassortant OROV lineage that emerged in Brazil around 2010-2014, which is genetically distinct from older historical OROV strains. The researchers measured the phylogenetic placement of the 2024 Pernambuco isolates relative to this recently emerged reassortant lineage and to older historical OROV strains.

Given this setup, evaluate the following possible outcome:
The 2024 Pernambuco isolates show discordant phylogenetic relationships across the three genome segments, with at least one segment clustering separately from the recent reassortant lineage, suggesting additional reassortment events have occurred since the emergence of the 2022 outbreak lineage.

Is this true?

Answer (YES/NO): NO